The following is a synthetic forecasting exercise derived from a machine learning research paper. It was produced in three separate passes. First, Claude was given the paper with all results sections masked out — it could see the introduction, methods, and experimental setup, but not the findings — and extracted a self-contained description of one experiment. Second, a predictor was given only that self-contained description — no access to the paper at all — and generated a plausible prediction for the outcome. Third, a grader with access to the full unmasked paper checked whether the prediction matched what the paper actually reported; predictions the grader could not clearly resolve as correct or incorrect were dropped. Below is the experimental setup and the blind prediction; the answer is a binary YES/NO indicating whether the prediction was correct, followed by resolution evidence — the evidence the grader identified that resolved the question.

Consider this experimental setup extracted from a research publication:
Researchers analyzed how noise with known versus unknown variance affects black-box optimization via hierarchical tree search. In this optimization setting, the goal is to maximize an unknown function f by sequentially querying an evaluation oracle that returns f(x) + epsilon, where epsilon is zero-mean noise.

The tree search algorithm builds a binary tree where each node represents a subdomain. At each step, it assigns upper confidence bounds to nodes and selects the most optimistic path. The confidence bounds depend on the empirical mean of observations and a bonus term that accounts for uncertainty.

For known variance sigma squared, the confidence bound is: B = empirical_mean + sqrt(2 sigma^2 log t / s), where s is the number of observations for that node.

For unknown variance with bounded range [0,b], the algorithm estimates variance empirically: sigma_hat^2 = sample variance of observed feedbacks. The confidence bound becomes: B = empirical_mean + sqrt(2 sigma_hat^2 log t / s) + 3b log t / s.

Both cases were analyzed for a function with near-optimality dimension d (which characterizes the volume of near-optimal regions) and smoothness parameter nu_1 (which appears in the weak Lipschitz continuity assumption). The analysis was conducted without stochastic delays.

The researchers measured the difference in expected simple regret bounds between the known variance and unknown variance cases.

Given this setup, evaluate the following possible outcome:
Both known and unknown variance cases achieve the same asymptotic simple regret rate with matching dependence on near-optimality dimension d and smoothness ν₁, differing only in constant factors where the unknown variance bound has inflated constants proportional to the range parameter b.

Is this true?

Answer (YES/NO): YES